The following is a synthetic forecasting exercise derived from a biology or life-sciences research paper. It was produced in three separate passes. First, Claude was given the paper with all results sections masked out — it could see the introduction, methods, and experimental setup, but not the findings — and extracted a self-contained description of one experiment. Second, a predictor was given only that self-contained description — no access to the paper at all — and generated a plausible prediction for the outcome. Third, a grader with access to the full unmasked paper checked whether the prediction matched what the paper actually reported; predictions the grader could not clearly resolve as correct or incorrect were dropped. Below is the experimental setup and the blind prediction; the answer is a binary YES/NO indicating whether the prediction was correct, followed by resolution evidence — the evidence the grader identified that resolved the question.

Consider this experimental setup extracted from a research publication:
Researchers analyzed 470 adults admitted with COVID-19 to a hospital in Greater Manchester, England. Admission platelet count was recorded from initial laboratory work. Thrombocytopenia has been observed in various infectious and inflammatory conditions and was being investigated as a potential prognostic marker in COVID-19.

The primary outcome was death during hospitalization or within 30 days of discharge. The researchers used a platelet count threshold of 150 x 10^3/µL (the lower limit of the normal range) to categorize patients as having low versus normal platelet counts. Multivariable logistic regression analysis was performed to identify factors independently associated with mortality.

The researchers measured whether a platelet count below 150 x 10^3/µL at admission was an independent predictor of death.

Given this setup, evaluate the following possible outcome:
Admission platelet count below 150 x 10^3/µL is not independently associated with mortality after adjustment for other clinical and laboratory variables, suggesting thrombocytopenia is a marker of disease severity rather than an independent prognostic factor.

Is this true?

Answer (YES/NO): NO